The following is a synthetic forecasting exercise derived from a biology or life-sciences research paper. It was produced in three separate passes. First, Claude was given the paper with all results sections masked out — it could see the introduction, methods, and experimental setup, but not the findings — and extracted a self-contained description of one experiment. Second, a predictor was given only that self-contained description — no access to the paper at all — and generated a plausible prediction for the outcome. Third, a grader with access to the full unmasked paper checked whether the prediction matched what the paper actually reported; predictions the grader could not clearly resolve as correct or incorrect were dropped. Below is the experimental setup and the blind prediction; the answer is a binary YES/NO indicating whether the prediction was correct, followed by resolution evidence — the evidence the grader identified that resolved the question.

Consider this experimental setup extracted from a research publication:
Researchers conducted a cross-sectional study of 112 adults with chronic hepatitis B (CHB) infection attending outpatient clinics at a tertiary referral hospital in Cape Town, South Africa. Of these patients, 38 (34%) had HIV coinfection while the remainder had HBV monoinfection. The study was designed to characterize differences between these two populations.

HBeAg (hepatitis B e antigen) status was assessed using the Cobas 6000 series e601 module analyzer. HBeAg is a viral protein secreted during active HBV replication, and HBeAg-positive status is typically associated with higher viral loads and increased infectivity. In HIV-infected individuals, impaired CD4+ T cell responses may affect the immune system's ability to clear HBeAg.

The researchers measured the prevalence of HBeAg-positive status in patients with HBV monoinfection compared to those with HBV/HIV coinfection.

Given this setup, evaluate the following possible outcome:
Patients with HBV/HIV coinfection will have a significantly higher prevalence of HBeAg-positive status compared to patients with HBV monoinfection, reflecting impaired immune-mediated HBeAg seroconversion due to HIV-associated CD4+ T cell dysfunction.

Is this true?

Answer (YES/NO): YES